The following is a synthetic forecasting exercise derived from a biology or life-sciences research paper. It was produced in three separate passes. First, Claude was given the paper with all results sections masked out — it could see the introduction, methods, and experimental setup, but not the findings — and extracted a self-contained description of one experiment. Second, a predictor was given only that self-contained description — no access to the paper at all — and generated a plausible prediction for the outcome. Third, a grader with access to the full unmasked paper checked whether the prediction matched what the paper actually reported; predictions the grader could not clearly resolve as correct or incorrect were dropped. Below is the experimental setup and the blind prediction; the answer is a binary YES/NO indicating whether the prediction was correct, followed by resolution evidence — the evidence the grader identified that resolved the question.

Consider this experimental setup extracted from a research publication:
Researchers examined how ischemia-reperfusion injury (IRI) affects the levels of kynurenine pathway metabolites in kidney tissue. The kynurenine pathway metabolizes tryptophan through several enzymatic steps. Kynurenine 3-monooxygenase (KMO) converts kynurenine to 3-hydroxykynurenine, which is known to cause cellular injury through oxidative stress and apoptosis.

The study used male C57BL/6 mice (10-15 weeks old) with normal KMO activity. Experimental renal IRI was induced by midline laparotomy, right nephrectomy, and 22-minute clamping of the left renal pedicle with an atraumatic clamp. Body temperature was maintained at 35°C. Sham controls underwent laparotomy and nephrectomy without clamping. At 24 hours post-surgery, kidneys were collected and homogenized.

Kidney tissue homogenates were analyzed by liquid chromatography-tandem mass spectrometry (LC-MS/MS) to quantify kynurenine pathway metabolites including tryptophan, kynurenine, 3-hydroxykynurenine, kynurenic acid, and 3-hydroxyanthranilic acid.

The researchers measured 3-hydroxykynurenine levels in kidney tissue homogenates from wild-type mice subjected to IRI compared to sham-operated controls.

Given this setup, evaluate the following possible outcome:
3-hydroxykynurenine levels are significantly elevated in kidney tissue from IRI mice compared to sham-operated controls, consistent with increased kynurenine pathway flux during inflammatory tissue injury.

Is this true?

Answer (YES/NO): NO